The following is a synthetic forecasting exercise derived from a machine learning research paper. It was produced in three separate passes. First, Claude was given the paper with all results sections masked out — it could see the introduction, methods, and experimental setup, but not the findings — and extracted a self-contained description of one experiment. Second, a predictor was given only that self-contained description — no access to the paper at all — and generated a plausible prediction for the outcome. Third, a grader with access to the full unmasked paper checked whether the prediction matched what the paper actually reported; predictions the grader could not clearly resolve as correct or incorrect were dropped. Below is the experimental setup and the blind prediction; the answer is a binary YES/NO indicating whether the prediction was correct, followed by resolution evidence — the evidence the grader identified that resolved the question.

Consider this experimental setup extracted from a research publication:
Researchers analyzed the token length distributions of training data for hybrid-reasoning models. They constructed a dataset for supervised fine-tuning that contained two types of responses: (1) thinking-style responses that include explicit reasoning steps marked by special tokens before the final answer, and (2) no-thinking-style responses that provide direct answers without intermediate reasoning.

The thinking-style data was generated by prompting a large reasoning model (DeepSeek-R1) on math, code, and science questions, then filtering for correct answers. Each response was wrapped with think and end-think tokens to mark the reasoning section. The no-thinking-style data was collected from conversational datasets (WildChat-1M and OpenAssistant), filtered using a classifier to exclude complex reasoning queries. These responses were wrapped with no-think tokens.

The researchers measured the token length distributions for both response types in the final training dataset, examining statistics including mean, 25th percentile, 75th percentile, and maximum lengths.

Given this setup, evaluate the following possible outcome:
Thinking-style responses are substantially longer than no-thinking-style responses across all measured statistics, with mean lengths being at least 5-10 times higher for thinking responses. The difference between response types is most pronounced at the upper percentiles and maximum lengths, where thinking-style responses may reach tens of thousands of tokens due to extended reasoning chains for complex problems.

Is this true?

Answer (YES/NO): NO